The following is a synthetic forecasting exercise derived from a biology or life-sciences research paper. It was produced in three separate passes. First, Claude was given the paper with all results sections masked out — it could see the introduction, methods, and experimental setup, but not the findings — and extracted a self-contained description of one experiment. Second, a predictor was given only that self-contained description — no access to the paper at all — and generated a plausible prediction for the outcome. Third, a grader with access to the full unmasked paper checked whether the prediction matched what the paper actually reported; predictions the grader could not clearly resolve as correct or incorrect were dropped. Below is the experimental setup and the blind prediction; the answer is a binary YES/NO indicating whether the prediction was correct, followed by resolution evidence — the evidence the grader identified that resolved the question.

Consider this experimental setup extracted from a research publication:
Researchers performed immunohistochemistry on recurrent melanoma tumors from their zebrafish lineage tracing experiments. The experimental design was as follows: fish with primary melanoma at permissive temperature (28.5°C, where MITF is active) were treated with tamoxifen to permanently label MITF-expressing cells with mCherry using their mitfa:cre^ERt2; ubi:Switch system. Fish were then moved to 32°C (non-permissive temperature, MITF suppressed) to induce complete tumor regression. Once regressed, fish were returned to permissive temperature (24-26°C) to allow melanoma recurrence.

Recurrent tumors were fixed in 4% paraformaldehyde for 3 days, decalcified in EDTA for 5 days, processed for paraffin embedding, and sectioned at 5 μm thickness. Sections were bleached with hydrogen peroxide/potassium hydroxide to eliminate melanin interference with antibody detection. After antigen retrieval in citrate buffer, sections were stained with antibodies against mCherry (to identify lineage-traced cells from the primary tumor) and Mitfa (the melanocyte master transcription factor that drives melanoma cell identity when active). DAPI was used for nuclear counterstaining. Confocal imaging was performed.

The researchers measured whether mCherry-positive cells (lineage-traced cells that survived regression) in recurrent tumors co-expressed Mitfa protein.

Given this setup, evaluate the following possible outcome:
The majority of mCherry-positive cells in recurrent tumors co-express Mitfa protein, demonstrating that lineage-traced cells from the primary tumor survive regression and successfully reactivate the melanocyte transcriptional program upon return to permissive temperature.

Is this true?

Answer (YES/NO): YES